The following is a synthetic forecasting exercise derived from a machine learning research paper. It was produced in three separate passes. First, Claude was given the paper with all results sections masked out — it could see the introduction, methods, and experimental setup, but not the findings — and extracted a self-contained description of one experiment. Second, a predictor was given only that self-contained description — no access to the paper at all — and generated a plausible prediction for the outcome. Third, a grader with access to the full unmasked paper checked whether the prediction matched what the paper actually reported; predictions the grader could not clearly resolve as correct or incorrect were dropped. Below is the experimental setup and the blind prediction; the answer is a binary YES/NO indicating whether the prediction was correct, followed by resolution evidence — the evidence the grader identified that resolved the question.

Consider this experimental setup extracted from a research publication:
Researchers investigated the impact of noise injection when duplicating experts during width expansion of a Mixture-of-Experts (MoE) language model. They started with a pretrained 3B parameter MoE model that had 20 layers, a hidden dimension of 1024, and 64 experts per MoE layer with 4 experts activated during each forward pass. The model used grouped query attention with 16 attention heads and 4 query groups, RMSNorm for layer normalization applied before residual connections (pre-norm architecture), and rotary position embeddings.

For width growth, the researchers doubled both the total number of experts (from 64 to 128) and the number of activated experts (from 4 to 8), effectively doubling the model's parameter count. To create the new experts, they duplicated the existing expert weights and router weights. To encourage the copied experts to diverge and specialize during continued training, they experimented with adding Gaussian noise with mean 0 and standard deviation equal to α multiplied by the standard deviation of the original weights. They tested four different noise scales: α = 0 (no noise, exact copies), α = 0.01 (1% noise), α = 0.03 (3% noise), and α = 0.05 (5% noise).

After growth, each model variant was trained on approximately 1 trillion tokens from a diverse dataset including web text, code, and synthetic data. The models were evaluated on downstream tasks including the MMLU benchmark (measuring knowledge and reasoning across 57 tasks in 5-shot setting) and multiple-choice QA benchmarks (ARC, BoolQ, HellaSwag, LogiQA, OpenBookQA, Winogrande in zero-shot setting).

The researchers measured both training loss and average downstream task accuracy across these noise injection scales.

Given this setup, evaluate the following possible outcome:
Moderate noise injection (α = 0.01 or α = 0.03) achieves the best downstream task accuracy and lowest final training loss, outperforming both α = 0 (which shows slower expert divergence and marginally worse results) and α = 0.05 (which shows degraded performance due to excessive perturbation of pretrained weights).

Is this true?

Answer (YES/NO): NO